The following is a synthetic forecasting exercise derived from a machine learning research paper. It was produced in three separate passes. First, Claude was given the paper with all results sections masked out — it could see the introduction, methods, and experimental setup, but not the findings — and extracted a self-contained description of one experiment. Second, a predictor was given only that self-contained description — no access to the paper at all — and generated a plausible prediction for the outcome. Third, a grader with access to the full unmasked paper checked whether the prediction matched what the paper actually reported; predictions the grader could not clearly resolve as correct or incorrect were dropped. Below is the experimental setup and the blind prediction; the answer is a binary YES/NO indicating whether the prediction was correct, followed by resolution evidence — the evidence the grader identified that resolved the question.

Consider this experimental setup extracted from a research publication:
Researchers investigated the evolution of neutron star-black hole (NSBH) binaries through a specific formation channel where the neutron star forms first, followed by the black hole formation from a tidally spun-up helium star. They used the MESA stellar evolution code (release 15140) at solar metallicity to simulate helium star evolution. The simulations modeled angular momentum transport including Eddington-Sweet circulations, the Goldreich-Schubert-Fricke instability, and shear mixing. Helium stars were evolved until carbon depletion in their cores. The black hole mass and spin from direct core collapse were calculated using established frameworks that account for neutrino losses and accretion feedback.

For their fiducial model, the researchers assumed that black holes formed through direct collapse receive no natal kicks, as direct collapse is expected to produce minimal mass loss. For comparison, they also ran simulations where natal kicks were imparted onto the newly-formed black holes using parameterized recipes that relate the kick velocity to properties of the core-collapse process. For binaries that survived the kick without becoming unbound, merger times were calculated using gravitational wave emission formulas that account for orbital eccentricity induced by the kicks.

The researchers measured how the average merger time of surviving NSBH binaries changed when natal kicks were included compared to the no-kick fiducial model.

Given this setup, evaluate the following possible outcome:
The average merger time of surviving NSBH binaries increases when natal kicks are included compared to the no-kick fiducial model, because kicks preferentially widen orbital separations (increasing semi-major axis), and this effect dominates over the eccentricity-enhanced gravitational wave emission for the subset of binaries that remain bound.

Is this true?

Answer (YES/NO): NO